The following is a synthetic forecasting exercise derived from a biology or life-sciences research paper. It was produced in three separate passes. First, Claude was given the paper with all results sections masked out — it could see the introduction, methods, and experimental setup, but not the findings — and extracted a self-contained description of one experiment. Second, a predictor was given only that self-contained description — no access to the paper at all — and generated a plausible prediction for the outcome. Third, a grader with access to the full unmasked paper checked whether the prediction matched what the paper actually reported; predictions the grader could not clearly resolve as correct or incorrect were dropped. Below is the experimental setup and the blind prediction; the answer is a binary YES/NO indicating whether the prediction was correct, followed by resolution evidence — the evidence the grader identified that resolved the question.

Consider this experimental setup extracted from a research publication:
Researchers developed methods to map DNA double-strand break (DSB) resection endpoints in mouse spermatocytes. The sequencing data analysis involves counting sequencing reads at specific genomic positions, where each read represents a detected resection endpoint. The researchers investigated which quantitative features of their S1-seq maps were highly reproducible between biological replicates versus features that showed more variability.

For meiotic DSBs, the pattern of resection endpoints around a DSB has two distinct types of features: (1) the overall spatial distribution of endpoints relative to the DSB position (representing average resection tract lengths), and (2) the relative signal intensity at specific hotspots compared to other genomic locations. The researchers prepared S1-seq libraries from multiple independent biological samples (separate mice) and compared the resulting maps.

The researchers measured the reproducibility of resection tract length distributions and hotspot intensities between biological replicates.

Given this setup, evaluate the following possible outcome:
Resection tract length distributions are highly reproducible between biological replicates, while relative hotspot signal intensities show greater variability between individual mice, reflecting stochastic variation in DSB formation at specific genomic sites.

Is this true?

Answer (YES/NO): NO